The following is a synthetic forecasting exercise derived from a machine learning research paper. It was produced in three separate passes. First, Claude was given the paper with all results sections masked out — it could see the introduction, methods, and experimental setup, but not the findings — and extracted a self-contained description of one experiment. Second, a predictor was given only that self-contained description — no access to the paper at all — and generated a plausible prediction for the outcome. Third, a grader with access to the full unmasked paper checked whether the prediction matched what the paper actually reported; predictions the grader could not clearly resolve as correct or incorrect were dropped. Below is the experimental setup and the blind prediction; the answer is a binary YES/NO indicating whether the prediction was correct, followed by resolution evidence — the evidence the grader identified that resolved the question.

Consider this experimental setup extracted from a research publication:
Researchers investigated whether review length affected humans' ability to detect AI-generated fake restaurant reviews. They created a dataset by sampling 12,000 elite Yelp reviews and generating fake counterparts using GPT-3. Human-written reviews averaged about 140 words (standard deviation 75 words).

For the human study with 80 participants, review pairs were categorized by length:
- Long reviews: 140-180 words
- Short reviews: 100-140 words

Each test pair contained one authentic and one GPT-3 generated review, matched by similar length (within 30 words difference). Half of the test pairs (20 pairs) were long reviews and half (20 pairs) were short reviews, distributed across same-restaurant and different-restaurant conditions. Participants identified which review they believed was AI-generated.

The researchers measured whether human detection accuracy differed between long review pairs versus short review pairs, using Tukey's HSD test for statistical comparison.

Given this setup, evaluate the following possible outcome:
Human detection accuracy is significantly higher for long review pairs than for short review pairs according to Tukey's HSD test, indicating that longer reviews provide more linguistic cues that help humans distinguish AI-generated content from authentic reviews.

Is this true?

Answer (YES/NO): NO